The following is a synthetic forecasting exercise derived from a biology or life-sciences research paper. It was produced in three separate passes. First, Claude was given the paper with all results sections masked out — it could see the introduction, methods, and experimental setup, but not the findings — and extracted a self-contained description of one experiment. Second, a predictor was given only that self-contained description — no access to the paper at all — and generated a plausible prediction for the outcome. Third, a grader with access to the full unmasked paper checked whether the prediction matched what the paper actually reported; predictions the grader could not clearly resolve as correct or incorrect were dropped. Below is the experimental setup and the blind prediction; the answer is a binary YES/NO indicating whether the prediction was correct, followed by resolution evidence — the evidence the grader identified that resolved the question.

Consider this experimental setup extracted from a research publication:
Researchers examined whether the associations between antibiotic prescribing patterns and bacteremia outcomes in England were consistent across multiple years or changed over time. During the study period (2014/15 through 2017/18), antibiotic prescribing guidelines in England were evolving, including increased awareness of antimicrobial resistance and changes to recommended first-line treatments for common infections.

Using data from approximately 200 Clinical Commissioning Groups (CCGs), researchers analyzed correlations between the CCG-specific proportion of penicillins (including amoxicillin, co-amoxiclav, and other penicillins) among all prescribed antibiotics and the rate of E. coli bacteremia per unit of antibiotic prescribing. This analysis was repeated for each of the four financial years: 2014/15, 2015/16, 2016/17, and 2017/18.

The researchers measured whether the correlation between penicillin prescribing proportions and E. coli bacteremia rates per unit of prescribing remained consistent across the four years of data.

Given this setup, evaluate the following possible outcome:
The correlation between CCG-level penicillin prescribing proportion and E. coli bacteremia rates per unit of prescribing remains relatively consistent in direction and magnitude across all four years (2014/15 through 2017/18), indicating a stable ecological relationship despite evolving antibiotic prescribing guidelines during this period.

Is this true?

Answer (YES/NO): NO